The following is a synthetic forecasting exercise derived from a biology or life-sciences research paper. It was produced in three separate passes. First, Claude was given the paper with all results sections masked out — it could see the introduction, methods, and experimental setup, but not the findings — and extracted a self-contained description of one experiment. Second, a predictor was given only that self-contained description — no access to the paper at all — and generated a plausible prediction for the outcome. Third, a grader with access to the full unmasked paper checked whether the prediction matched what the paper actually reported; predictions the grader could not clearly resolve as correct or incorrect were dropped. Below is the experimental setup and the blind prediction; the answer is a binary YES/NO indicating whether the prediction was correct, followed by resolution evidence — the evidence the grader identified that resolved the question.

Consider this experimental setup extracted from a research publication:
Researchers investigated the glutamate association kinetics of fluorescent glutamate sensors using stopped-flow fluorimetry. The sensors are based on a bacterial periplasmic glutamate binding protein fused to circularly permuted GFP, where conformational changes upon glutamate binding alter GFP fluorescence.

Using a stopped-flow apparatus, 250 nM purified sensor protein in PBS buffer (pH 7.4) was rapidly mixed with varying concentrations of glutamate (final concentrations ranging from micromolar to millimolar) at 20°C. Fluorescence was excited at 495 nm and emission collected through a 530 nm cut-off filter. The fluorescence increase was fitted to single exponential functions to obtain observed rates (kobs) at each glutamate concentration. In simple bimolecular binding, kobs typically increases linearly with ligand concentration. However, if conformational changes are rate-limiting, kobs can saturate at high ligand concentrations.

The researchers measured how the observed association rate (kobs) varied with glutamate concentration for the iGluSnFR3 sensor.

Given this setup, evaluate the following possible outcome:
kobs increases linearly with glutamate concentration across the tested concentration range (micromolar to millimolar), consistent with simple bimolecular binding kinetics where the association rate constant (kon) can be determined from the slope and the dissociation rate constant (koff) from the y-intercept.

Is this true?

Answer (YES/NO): NO